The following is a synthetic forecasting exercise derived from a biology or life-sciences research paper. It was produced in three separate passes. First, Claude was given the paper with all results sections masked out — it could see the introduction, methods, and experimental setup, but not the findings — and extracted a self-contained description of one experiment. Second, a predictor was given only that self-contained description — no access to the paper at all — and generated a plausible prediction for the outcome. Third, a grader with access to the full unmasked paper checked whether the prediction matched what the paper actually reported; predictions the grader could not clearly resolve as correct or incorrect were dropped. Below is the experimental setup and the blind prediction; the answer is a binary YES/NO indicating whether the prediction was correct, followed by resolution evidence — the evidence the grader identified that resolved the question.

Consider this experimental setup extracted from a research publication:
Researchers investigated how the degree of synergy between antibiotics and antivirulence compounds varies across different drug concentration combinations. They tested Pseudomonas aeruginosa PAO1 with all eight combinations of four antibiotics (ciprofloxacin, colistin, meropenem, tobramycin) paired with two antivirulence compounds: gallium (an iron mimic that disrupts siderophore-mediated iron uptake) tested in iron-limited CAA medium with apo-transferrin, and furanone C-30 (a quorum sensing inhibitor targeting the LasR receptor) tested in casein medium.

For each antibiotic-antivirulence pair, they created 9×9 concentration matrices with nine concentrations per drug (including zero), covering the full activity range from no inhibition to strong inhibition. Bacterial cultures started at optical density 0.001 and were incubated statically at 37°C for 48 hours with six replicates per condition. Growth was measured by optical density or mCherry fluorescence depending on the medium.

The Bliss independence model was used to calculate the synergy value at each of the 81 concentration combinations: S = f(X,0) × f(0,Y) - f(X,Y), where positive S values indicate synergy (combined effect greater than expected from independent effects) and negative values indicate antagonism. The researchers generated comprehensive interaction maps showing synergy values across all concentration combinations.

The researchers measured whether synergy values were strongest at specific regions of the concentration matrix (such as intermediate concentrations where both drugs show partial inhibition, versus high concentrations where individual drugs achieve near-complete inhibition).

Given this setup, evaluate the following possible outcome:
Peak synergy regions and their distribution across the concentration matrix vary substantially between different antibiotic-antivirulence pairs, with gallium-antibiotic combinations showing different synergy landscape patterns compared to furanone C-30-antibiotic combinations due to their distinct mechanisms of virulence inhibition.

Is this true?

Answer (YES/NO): YES